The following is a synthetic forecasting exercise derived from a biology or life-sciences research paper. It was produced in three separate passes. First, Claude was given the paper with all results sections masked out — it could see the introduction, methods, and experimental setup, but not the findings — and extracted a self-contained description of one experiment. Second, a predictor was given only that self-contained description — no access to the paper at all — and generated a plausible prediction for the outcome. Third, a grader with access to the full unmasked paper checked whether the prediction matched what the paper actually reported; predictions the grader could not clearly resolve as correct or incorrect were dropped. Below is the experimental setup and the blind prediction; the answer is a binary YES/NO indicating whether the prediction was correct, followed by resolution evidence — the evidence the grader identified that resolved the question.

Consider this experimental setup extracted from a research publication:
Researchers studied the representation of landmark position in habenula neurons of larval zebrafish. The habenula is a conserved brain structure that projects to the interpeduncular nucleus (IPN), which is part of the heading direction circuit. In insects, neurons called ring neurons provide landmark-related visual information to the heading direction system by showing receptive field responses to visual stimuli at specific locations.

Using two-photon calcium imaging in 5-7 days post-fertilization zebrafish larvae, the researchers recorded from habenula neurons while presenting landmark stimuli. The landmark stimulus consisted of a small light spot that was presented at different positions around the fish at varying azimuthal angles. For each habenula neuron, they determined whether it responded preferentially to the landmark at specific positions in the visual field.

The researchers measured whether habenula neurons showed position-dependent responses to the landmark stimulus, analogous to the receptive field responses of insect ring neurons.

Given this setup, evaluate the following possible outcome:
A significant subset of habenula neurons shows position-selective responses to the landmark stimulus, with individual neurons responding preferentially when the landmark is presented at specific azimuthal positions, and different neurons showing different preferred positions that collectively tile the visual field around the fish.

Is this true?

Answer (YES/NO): YES